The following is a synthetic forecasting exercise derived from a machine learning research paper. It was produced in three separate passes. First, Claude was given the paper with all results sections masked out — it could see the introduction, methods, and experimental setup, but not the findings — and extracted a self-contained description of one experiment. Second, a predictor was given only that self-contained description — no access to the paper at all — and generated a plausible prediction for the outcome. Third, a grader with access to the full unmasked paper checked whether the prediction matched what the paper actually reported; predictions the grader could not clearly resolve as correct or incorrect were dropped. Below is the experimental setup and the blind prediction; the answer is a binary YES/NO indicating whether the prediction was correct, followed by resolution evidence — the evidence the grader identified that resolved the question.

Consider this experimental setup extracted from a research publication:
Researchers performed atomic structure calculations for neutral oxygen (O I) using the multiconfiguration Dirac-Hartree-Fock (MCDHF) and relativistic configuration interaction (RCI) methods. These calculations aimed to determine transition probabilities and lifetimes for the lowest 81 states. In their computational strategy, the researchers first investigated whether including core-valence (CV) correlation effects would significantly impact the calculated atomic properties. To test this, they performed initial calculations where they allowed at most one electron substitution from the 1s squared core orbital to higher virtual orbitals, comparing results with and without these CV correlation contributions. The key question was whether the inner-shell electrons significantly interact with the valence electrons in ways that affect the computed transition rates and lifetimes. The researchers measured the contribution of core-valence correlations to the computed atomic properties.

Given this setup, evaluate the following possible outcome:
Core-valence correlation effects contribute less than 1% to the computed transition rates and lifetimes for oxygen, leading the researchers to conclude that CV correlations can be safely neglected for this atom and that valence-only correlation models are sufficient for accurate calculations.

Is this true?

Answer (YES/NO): NO